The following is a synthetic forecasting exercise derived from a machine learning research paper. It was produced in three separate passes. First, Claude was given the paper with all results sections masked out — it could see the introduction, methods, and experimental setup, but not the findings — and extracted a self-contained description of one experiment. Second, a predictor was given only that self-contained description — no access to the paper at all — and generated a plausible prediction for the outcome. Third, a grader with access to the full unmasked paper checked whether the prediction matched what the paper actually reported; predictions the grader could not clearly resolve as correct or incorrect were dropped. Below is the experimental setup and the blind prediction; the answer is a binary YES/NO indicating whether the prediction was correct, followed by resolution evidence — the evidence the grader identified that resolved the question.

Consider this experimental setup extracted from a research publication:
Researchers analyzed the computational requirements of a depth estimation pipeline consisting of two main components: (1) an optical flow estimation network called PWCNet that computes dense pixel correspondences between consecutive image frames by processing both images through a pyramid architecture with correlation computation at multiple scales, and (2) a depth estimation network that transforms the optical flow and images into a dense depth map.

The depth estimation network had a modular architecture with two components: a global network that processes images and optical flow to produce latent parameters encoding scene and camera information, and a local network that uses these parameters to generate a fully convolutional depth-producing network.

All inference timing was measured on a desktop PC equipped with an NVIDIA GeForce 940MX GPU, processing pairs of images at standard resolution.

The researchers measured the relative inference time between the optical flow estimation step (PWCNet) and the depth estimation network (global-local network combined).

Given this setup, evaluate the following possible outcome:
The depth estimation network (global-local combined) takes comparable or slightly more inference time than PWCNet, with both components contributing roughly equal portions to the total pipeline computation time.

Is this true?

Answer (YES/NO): NO